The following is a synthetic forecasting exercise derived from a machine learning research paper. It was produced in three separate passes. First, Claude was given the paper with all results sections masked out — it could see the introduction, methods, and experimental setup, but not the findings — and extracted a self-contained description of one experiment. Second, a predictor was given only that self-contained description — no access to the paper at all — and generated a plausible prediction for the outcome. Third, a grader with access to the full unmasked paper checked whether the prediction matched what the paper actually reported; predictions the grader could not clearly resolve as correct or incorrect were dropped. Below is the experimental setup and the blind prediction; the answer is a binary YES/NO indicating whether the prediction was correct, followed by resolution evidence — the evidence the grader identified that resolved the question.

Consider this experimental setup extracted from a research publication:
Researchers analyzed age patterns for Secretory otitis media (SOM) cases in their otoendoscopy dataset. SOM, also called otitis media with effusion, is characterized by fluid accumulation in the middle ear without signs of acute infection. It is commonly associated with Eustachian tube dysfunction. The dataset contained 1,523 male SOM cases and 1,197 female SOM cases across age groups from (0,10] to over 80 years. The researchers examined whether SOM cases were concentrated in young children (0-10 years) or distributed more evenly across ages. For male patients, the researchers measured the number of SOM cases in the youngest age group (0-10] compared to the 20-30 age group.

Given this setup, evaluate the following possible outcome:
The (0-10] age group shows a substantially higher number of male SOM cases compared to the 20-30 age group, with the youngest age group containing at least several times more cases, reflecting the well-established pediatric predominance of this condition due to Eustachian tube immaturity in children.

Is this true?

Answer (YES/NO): NO